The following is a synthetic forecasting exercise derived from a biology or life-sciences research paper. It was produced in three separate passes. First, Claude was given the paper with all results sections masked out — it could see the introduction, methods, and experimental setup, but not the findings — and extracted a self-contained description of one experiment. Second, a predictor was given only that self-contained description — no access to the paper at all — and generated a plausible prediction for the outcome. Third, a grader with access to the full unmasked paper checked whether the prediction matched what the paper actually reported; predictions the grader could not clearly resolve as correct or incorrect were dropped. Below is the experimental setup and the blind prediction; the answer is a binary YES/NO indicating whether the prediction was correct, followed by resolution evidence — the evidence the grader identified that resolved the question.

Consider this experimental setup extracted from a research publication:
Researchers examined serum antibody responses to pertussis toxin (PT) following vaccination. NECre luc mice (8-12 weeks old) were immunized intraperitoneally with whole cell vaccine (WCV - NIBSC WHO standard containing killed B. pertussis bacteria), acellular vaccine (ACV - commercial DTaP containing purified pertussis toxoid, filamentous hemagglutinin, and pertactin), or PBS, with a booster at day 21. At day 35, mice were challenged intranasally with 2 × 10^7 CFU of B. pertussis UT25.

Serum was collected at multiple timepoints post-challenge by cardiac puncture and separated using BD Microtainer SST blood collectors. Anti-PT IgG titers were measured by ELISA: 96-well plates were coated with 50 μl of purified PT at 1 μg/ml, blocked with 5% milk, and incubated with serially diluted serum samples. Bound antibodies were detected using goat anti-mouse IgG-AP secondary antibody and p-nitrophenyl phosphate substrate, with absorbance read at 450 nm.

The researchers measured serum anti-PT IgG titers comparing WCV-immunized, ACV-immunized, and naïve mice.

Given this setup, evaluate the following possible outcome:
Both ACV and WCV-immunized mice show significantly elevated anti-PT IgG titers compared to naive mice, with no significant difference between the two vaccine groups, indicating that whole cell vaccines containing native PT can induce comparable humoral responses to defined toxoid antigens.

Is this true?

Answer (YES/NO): NO